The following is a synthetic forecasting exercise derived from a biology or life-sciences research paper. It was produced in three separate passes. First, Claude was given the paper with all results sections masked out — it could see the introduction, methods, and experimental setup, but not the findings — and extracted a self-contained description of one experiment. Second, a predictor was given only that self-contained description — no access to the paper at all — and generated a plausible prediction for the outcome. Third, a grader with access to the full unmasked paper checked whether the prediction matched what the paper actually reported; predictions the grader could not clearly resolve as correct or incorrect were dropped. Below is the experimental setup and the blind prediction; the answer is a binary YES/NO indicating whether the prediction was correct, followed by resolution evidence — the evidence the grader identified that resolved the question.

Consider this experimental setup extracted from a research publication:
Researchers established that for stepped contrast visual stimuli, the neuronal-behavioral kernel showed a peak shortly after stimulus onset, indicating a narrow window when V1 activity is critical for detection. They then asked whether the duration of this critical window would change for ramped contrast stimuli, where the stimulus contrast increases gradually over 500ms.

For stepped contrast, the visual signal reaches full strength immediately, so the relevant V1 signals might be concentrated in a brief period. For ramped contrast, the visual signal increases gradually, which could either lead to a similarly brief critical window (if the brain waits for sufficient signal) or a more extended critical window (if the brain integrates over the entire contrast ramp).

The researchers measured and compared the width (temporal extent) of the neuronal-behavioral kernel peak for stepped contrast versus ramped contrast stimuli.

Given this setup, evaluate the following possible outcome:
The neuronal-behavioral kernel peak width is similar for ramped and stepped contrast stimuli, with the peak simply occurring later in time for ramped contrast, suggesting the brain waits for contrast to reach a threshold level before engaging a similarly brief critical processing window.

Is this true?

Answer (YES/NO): NO